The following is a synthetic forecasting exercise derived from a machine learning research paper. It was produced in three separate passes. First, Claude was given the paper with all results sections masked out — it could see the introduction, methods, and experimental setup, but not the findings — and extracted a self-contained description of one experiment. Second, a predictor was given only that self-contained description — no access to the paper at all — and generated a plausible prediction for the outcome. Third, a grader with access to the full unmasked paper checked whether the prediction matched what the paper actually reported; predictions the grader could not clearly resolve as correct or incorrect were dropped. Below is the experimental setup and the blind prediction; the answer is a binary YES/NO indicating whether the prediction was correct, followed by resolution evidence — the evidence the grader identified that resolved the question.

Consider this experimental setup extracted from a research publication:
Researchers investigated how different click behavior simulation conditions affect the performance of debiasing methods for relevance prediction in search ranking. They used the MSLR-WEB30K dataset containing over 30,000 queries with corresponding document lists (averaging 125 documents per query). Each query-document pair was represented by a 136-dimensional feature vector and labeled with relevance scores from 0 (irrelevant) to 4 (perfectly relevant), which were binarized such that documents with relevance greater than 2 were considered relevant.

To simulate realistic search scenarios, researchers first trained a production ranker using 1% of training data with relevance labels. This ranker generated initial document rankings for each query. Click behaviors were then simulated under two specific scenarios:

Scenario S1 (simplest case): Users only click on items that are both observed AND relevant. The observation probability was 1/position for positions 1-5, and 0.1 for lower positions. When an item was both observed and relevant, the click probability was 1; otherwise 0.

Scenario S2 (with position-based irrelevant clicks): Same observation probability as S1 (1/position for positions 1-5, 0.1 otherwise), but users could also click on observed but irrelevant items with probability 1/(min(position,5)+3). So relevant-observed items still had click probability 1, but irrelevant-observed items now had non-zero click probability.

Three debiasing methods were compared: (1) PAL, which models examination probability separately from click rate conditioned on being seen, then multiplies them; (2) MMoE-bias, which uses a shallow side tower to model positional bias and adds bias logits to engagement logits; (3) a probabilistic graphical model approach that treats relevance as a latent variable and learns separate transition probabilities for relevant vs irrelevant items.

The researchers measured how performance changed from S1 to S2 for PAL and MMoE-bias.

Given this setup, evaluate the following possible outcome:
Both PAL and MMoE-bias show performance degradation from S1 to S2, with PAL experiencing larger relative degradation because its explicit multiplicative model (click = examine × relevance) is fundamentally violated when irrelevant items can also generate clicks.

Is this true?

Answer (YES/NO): YES